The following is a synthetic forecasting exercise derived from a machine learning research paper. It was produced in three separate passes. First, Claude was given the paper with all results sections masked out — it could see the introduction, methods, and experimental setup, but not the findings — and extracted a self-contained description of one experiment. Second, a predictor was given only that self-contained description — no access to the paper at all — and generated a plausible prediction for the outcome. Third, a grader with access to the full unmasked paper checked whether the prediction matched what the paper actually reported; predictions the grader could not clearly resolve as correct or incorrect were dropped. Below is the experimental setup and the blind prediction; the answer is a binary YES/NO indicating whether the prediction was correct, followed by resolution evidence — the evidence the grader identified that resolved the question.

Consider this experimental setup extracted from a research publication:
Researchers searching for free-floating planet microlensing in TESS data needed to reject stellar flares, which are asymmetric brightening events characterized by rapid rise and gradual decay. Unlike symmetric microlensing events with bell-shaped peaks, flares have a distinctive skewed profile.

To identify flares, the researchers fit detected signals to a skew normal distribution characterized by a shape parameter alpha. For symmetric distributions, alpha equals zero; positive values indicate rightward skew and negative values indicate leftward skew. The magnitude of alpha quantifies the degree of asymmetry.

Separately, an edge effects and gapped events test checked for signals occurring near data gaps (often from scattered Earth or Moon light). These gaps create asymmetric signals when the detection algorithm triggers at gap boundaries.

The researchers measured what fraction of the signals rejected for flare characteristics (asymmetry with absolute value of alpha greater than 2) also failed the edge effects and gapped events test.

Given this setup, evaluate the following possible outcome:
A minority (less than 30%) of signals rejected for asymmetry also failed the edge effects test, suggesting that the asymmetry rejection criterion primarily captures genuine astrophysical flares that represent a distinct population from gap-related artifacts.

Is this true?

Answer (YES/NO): NO